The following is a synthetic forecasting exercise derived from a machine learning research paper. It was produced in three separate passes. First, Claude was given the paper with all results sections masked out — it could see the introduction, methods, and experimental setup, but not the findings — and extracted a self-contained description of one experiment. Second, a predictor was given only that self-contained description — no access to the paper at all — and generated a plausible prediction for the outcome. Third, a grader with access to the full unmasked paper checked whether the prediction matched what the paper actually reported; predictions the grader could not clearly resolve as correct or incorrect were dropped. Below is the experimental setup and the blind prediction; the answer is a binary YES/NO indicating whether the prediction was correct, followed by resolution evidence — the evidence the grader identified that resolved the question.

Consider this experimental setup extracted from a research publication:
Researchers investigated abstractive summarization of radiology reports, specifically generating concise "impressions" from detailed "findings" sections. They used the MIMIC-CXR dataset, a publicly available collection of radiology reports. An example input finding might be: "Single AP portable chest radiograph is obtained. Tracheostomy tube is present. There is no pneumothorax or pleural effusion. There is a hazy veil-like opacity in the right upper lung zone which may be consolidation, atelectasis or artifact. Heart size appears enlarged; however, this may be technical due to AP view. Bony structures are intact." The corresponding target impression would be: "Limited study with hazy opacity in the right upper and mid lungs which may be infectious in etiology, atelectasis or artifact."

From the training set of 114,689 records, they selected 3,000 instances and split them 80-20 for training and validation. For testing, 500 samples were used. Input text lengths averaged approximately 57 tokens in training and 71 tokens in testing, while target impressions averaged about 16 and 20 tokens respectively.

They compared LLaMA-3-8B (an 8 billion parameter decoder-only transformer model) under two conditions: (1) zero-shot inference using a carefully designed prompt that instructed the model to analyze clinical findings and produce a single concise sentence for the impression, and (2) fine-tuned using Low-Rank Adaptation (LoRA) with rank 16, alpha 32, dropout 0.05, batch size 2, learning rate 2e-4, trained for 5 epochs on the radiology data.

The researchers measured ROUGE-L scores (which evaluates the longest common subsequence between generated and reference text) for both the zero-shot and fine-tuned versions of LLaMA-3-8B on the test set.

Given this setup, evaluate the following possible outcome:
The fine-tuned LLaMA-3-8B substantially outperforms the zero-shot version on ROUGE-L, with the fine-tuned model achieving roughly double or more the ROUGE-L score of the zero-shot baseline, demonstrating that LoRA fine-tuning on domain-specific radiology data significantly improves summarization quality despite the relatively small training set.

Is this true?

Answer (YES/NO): YES